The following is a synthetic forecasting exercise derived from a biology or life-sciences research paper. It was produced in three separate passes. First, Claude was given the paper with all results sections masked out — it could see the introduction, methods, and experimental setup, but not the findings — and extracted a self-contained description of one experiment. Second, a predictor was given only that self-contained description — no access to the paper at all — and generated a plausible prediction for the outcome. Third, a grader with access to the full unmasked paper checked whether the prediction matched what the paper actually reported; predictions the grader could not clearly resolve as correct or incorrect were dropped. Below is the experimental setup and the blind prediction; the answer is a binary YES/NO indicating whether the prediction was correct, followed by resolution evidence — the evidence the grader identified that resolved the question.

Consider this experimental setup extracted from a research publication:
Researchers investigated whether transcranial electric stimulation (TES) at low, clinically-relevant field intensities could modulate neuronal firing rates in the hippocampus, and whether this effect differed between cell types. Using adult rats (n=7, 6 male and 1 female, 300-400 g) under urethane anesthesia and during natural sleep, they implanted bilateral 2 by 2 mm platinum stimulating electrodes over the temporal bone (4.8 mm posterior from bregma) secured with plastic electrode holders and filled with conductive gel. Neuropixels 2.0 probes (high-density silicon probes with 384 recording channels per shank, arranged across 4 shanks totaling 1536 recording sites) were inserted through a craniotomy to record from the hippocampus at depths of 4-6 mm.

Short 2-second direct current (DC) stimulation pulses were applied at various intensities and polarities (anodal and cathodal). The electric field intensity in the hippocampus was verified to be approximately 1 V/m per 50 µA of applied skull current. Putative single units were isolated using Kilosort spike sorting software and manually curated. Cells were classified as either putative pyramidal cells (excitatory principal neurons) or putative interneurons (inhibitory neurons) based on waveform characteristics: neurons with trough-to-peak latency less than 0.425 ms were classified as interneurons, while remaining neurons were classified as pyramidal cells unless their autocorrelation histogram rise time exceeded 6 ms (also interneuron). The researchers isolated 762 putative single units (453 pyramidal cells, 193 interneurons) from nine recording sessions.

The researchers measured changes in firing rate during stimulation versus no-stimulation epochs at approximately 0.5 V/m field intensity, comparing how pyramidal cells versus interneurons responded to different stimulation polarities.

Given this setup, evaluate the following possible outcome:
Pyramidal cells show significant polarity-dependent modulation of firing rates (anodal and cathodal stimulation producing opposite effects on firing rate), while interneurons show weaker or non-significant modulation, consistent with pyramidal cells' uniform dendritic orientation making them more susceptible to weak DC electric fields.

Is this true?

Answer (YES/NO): NO